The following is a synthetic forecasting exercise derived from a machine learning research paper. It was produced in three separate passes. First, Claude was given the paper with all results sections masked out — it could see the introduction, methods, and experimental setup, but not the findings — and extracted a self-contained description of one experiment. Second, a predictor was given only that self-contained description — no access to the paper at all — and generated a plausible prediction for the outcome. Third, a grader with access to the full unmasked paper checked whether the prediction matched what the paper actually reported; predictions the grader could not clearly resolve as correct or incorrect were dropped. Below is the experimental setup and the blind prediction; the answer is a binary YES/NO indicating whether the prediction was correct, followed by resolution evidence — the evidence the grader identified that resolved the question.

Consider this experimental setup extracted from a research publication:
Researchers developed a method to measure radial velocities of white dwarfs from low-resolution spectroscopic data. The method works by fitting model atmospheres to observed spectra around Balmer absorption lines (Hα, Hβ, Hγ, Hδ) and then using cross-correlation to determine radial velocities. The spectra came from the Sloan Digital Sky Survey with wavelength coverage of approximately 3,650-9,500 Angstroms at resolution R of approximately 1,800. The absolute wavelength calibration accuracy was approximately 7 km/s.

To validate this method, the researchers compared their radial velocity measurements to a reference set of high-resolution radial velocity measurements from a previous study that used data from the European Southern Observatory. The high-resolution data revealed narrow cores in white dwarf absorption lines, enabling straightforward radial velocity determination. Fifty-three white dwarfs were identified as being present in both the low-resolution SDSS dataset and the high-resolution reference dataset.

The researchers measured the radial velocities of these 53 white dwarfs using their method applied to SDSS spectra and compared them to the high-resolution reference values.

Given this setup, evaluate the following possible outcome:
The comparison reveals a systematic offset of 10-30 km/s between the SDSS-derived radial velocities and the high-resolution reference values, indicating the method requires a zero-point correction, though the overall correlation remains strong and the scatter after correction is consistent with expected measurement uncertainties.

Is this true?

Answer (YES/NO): NO